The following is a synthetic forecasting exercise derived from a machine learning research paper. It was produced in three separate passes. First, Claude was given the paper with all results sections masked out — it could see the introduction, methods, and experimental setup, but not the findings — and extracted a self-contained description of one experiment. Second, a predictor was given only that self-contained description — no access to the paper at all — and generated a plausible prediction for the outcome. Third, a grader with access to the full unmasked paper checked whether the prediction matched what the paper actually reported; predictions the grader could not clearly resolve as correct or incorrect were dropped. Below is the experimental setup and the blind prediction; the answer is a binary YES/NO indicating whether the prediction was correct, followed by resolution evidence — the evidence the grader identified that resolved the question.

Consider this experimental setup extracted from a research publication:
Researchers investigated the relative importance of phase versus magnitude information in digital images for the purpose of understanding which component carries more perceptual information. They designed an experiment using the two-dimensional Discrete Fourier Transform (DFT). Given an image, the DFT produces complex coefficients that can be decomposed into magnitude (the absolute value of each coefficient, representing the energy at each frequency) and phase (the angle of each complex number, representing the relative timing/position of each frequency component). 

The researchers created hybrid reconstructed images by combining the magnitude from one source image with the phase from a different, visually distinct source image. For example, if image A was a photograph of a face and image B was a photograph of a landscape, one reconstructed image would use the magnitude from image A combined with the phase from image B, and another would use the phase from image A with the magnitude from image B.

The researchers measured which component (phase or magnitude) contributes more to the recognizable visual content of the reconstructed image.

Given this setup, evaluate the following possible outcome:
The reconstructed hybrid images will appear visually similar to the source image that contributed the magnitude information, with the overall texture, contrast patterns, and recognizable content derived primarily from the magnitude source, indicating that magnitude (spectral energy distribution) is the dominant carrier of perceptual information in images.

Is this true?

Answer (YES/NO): NO